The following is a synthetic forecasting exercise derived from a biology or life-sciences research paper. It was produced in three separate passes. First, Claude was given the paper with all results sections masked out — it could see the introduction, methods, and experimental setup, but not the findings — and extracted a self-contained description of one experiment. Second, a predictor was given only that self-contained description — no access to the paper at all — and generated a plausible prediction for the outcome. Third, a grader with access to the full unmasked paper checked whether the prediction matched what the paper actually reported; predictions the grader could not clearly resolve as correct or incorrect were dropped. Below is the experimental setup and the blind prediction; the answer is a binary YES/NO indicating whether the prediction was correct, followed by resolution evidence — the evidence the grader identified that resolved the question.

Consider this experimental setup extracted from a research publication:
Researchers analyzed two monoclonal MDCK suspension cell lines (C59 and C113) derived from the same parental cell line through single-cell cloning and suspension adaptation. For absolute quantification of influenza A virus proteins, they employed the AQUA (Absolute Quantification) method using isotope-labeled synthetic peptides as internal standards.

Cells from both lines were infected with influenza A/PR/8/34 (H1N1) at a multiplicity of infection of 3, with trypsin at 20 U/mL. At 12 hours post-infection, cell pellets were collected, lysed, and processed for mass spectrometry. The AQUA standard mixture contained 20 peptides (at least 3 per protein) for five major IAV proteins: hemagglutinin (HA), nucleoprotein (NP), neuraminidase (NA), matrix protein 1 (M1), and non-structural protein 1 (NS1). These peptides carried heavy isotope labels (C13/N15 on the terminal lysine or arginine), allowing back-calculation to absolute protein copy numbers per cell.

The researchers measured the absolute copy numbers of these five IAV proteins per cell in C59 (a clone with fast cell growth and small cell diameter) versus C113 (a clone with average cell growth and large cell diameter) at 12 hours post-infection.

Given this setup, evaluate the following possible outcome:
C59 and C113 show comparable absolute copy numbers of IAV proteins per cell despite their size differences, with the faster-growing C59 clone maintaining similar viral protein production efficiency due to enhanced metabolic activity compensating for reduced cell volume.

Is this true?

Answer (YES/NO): NO